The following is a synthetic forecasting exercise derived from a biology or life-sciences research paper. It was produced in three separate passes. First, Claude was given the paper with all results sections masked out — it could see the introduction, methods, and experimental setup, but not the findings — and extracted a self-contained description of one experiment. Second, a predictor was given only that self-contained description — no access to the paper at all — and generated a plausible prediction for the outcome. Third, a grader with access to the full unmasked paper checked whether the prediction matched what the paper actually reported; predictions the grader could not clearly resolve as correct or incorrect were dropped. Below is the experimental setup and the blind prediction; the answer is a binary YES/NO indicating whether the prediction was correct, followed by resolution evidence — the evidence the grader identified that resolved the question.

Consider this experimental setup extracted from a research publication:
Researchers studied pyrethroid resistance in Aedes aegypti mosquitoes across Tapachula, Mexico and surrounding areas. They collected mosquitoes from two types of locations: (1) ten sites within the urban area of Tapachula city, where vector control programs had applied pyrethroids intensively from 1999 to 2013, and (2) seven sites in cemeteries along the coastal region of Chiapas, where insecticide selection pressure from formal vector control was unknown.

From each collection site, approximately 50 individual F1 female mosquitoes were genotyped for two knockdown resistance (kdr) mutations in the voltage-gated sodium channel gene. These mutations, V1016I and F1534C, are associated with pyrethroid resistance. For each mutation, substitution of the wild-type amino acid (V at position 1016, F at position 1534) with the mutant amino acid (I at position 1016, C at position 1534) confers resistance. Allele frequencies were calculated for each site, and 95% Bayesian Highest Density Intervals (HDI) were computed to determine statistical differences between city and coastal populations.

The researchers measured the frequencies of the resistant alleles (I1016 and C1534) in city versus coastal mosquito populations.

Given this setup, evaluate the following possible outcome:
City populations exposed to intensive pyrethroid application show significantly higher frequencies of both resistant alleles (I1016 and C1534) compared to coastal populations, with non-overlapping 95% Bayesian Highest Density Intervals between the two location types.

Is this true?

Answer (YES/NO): YES